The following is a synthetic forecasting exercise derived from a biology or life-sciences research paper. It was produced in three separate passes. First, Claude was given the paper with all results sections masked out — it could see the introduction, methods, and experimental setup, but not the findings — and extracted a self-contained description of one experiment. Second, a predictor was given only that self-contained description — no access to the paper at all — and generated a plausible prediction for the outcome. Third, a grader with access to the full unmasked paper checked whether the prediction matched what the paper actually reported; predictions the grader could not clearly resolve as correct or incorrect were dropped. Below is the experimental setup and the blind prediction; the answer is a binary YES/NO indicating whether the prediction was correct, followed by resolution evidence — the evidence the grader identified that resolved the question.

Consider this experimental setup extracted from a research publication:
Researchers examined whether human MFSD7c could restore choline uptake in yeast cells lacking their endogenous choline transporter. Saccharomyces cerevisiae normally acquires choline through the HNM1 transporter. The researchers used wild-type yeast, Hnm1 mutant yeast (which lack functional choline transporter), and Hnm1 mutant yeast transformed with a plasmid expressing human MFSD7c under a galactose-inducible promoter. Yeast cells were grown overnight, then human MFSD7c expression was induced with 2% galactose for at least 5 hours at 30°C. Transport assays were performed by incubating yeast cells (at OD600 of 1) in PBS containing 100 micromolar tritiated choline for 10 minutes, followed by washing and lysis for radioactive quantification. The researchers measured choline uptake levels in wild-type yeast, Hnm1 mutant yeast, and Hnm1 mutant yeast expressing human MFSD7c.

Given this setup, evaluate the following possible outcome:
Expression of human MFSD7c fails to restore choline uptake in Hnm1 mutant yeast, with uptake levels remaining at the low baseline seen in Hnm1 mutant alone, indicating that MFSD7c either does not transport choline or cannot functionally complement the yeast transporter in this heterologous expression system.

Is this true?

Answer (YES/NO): NO